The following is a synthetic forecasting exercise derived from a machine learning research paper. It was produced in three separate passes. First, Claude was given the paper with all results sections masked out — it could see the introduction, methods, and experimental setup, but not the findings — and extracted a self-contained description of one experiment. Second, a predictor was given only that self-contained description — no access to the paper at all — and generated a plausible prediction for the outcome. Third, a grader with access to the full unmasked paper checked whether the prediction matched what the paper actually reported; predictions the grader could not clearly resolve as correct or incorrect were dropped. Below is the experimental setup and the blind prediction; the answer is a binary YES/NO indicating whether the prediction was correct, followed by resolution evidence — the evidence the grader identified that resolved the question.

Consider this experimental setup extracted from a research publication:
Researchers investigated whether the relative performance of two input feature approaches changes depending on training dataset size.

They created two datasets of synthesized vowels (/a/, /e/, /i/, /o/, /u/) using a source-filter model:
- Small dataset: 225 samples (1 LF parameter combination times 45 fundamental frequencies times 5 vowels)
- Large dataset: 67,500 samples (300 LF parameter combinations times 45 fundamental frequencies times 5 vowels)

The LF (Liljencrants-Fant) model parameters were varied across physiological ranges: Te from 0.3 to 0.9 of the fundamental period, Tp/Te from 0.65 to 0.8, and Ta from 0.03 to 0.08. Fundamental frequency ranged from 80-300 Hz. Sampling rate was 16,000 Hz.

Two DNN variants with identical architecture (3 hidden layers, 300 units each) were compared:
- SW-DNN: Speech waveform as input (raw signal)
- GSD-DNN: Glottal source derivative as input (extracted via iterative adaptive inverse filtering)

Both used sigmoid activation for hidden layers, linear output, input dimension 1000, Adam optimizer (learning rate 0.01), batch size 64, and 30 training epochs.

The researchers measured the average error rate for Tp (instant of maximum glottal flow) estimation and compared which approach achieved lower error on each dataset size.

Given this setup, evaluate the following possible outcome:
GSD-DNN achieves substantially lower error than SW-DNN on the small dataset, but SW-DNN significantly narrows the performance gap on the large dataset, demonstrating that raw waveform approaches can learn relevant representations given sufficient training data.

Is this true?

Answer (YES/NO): NO